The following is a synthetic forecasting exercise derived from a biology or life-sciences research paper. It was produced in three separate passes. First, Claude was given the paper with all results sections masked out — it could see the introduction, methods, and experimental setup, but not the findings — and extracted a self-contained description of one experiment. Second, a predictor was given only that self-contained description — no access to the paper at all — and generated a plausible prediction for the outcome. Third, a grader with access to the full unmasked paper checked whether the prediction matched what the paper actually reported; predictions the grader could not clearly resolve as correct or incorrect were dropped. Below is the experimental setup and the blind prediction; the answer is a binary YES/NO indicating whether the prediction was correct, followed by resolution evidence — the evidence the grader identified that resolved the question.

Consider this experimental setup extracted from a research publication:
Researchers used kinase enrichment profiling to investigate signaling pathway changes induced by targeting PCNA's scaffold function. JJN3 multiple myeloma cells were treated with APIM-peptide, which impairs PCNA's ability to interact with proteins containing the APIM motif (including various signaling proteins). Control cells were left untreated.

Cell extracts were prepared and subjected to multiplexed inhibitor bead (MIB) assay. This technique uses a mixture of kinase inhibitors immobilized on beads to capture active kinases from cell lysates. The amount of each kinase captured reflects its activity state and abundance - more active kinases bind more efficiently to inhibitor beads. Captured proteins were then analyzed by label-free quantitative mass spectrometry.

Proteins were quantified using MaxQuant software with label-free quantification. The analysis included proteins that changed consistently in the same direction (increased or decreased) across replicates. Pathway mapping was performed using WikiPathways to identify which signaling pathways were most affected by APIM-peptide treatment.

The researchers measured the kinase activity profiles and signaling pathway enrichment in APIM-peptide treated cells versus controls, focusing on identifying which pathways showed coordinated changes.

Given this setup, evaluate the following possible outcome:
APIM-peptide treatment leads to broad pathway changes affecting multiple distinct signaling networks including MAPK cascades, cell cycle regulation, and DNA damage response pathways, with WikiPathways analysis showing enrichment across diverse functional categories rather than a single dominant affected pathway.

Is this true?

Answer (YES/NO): NO